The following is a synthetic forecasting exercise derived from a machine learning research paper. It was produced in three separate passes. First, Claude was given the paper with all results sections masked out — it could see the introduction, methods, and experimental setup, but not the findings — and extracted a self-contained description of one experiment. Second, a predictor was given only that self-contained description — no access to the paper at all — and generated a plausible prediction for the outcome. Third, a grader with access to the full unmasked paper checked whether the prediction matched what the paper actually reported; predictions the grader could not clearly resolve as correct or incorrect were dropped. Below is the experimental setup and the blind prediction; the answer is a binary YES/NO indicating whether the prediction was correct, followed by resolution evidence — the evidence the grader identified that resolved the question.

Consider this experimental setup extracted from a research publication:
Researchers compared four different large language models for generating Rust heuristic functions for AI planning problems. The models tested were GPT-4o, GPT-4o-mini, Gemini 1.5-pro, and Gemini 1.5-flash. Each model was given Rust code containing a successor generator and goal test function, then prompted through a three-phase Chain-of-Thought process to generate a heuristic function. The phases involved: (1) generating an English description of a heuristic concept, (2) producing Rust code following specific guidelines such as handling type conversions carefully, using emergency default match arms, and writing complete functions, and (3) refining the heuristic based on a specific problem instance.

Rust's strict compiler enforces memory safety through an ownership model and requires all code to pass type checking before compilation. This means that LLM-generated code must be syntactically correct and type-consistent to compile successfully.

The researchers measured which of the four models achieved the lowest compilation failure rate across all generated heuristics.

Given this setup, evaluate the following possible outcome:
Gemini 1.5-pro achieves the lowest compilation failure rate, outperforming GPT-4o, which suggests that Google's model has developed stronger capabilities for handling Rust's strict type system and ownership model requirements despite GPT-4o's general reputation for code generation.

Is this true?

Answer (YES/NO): NO